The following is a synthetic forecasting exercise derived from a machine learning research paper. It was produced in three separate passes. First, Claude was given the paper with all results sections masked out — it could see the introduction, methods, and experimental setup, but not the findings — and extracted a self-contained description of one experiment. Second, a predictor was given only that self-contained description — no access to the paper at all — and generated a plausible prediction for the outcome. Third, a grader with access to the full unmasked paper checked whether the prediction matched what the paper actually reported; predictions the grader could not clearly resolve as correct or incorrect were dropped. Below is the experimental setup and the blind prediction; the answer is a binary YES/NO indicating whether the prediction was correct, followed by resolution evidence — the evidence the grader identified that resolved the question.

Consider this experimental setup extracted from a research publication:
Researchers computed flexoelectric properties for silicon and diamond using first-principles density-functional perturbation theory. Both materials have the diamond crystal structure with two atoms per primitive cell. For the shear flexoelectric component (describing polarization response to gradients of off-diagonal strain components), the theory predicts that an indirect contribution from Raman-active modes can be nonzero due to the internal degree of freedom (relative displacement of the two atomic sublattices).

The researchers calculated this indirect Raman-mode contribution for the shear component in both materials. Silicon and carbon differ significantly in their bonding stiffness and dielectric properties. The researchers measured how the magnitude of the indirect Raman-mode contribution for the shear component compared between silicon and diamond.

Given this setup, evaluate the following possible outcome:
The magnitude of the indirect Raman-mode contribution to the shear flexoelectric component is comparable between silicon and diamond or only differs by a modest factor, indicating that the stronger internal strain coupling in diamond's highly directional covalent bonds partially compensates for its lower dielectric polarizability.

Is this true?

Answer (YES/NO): NO